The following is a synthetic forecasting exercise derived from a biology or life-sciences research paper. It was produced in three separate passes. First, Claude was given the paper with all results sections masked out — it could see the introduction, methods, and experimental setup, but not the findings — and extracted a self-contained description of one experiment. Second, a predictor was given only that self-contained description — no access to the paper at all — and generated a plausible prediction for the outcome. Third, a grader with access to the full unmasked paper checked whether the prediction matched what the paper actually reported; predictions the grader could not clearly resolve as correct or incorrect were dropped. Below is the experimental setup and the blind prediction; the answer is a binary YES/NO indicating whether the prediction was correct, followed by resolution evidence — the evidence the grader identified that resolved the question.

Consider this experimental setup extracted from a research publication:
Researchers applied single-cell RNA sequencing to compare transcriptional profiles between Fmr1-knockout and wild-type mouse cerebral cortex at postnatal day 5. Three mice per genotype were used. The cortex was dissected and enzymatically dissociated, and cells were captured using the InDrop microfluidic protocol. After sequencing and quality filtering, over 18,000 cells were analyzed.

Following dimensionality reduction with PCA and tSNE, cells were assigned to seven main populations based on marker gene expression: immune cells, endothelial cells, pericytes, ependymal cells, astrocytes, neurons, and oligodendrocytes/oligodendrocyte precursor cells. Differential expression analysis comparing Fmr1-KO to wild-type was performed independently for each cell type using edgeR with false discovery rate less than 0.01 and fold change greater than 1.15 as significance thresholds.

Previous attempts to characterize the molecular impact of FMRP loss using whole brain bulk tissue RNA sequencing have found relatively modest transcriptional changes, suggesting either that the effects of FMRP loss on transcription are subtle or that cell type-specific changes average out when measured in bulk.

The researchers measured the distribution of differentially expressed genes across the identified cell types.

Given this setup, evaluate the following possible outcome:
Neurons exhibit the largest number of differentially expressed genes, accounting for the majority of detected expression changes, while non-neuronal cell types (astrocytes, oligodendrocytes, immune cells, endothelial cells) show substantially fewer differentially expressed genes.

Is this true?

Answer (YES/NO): NO